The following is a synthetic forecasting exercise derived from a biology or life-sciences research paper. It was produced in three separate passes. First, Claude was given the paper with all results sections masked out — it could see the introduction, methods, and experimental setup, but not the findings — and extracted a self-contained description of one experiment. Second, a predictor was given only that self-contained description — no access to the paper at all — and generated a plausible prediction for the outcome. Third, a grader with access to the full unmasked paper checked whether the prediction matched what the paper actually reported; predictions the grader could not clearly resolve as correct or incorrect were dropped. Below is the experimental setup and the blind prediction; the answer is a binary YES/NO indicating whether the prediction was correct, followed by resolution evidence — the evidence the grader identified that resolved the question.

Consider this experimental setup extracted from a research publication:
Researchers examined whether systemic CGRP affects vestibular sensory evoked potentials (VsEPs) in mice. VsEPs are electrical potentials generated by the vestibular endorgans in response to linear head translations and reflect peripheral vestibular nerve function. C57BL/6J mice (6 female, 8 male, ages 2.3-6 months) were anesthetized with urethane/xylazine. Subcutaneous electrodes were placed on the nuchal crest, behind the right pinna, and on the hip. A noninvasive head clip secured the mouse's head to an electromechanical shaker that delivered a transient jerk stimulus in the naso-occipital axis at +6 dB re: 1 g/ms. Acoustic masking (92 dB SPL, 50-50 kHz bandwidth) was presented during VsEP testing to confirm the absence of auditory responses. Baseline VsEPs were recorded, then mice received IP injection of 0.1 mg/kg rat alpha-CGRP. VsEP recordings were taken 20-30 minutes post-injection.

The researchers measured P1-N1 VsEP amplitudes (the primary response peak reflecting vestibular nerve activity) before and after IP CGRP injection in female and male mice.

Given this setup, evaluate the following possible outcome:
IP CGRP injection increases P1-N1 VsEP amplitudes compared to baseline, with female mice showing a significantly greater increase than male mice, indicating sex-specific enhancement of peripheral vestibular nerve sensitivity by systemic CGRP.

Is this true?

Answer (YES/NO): NO